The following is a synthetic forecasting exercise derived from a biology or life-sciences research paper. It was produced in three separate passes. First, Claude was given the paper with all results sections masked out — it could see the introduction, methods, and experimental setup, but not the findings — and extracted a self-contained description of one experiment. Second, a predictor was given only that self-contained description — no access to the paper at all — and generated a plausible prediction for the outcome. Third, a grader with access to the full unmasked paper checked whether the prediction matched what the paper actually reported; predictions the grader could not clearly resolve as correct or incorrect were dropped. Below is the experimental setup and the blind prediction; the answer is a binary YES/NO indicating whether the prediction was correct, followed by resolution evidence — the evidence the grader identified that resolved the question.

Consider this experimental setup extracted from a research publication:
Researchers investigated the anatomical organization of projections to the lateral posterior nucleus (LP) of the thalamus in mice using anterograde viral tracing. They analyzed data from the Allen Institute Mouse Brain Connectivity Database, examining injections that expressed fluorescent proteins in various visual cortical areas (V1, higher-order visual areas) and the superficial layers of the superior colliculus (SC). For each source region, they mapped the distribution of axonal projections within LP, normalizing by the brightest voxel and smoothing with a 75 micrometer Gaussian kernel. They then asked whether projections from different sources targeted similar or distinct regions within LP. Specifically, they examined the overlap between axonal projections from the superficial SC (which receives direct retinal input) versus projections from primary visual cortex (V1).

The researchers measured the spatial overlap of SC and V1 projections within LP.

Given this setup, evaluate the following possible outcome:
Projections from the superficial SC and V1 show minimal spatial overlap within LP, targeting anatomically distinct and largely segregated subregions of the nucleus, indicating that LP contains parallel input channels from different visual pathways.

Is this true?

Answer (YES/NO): YES